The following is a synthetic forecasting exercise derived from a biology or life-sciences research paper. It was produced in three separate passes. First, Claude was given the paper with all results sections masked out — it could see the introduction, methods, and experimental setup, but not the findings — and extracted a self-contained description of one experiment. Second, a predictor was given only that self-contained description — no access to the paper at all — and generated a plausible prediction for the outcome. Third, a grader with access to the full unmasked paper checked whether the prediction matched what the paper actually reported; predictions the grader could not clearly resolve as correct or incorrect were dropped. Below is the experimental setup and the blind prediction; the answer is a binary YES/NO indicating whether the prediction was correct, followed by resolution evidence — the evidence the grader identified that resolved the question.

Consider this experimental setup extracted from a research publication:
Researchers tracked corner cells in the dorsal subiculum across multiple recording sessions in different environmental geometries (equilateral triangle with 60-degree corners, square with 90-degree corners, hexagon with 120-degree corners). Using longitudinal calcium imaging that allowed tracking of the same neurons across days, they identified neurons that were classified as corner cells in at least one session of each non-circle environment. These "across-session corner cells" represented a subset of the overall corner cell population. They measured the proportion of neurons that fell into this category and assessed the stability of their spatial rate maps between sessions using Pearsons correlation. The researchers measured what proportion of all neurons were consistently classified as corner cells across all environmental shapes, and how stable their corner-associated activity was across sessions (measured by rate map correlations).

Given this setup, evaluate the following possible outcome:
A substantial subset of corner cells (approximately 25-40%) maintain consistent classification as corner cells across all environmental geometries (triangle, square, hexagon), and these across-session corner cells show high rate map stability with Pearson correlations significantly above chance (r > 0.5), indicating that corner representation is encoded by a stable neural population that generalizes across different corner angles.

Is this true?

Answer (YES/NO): YES